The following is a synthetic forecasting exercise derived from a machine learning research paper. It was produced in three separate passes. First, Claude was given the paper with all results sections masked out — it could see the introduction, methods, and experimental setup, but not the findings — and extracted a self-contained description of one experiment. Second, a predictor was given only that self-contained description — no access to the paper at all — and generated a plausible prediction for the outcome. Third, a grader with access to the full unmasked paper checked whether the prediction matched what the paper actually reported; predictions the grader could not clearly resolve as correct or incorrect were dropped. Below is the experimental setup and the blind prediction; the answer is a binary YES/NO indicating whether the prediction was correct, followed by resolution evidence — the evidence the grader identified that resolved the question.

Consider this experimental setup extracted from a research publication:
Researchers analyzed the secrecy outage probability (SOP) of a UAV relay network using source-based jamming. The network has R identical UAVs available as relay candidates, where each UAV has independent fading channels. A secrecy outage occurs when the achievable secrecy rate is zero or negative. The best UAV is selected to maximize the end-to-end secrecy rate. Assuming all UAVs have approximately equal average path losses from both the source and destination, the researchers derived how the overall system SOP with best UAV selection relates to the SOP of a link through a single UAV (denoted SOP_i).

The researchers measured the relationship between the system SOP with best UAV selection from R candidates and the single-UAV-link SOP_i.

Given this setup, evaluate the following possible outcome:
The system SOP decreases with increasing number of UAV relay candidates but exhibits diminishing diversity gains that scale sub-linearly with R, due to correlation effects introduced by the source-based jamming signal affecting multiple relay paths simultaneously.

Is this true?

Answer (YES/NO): NO